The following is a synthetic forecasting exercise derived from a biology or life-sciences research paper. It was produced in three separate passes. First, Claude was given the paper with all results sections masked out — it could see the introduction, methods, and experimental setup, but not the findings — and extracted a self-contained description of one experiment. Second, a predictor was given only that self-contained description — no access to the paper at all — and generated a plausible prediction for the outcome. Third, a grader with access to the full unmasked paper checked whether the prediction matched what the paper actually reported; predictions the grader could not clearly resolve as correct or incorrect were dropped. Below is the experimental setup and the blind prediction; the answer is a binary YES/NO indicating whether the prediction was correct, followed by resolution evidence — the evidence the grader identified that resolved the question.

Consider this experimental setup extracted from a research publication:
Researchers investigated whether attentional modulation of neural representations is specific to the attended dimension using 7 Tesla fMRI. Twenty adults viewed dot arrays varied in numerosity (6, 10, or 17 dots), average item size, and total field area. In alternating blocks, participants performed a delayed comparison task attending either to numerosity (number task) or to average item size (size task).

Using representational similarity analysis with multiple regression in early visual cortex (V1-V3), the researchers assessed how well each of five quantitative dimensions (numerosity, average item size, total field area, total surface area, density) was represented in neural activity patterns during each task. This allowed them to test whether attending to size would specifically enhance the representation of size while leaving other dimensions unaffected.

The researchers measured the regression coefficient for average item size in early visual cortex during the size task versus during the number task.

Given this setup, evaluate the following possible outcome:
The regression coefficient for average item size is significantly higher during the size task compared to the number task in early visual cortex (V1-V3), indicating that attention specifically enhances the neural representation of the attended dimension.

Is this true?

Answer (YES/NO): NO